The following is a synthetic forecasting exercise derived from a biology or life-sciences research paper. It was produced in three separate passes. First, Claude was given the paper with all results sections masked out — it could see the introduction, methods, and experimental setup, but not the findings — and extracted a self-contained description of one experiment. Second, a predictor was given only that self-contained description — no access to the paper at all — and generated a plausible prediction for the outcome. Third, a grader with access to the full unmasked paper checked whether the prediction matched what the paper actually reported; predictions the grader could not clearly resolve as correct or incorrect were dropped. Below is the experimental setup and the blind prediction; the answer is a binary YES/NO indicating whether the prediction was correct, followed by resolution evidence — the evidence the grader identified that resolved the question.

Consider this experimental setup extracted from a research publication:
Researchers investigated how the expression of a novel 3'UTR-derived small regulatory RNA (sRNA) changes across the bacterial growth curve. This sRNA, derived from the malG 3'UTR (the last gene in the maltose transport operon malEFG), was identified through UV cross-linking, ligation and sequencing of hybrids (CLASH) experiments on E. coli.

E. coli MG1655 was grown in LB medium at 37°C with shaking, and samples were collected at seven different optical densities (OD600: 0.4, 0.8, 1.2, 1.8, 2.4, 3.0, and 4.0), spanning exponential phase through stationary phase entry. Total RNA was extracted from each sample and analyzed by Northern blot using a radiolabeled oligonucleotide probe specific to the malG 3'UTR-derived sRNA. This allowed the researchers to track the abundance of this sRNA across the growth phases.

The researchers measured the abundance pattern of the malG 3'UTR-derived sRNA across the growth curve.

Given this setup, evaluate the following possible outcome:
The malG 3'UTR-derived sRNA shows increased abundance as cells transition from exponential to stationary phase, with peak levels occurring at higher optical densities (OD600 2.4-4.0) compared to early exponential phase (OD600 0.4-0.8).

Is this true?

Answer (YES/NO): NO